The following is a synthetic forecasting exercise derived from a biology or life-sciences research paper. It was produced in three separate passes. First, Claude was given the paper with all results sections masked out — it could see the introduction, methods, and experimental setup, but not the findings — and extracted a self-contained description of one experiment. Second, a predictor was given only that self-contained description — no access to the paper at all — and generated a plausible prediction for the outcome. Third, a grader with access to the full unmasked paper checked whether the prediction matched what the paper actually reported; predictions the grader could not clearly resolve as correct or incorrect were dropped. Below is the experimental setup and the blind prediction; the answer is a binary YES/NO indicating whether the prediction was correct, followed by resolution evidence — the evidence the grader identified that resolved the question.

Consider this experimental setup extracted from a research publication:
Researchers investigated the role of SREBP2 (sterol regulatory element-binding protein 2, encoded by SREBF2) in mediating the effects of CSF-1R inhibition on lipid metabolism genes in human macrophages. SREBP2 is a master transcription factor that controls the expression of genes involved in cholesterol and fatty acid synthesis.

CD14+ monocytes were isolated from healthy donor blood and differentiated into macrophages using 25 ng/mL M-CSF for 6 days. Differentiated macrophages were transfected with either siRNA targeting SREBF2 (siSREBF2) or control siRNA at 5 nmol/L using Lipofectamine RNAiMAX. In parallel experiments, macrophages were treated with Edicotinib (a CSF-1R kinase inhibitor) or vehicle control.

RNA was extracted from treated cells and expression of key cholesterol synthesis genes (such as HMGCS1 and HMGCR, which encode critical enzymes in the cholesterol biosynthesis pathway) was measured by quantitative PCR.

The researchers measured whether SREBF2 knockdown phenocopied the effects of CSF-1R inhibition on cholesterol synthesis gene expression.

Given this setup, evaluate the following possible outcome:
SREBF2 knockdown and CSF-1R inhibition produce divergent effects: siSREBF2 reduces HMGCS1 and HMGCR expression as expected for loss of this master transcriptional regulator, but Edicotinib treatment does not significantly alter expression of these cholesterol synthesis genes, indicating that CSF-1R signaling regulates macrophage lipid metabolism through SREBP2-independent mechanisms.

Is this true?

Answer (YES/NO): NO